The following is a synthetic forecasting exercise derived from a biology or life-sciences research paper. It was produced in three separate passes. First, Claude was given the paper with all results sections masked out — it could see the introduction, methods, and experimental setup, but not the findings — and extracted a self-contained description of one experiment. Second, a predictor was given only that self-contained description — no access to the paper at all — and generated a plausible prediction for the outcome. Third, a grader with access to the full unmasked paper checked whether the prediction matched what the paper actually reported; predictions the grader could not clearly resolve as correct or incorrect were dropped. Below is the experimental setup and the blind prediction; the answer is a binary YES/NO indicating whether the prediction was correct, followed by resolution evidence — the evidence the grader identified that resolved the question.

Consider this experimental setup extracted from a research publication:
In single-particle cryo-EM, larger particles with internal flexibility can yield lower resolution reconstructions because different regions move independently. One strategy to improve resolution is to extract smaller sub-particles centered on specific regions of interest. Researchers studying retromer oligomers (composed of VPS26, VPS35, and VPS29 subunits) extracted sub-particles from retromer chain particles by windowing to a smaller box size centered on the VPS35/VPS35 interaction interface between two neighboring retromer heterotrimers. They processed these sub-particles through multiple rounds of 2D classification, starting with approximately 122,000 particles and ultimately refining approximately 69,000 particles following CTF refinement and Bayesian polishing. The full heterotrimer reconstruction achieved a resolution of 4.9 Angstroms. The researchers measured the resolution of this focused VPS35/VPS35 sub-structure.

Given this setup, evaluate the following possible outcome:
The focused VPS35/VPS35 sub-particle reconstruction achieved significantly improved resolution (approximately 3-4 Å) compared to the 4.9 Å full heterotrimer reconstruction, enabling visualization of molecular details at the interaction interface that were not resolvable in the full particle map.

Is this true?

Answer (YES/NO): NO